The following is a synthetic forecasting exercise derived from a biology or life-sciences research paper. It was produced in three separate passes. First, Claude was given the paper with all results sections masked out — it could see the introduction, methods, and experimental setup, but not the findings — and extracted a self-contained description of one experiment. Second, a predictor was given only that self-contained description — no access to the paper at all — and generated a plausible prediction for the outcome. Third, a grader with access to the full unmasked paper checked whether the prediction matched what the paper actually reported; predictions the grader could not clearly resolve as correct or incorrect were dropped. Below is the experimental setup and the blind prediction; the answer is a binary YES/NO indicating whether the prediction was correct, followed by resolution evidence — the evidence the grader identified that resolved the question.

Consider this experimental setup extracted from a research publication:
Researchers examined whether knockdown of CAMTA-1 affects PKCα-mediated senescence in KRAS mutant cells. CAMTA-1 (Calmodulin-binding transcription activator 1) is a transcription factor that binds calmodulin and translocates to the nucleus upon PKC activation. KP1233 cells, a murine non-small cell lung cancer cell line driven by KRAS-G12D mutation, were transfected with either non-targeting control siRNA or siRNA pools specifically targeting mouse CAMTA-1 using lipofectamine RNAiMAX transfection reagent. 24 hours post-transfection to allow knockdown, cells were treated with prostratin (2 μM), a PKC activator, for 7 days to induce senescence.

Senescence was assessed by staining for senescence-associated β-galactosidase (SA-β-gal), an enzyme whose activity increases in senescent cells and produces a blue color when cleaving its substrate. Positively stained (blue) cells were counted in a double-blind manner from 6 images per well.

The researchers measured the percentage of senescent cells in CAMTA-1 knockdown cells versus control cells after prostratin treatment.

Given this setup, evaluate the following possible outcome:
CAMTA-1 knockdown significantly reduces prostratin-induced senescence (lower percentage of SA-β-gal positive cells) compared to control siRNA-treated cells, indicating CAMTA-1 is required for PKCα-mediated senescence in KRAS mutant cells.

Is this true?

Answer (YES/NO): NO